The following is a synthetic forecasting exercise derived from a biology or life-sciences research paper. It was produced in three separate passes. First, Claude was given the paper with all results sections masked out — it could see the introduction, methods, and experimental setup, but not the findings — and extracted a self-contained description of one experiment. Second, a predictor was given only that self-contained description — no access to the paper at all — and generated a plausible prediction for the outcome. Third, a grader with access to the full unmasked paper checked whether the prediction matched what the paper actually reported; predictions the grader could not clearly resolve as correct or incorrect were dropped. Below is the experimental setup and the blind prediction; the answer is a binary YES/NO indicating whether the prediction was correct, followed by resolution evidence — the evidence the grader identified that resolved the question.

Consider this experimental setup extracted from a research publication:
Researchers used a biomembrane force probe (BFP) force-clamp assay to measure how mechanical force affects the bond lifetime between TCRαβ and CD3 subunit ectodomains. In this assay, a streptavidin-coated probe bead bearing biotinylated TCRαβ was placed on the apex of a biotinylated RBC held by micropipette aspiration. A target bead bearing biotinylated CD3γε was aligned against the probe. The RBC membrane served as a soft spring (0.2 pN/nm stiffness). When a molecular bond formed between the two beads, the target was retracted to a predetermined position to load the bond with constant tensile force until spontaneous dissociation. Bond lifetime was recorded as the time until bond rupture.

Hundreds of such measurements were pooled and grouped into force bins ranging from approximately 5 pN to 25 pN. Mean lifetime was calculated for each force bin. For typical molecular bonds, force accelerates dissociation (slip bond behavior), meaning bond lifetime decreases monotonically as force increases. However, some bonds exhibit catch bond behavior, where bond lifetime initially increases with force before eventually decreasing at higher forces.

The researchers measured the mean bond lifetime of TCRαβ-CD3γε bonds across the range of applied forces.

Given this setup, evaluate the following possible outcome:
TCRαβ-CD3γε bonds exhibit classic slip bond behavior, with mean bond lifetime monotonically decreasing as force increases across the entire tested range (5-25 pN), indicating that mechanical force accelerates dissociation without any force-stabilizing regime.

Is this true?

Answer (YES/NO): NO